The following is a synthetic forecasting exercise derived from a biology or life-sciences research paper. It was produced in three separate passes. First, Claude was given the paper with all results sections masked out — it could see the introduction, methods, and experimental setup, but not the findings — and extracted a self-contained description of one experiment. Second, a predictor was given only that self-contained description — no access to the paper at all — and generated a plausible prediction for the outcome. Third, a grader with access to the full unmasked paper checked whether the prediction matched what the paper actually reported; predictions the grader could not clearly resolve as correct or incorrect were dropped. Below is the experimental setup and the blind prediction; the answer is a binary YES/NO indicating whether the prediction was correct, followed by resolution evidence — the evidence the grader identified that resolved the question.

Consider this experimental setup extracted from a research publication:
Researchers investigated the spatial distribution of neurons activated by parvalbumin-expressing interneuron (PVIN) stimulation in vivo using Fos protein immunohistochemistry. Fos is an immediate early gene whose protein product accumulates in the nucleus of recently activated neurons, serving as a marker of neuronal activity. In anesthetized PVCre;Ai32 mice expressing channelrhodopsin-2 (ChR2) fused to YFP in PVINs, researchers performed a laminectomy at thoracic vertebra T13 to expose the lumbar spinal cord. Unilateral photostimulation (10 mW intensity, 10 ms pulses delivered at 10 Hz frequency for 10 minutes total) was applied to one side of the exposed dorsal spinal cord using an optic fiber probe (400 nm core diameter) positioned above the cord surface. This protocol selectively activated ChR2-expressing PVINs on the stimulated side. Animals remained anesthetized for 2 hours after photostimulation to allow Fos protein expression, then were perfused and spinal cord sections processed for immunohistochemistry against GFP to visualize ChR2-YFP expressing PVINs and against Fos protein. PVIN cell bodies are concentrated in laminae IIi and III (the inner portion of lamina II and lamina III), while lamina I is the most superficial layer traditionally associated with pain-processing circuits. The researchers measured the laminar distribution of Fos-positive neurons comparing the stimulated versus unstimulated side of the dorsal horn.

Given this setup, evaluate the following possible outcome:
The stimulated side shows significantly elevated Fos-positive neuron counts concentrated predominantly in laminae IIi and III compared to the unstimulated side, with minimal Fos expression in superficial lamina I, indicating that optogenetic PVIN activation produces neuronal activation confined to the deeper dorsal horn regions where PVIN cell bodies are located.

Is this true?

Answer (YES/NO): NO